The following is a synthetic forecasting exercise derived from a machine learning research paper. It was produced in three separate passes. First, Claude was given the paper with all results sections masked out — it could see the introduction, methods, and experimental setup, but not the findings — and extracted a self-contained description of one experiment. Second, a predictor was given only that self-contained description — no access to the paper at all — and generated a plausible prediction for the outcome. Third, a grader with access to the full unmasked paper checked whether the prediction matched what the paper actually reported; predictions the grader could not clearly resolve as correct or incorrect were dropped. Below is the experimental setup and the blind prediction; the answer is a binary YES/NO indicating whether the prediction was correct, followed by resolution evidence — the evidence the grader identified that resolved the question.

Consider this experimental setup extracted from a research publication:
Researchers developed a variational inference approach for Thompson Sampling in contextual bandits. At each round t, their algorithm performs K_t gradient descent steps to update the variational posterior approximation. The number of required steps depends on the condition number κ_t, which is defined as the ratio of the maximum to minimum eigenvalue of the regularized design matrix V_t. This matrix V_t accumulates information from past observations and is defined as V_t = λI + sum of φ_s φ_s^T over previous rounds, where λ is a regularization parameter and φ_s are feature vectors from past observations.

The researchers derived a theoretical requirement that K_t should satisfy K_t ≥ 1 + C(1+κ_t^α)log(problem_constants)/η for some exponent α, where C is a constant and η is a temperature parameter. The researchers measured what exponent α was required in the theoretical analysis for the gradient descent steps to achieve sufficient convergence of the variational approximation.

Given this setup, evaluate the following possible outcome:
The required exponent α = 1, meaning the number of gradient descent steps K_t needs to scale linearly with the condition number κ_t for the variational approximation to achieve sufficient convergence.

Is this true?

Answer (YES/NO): NO